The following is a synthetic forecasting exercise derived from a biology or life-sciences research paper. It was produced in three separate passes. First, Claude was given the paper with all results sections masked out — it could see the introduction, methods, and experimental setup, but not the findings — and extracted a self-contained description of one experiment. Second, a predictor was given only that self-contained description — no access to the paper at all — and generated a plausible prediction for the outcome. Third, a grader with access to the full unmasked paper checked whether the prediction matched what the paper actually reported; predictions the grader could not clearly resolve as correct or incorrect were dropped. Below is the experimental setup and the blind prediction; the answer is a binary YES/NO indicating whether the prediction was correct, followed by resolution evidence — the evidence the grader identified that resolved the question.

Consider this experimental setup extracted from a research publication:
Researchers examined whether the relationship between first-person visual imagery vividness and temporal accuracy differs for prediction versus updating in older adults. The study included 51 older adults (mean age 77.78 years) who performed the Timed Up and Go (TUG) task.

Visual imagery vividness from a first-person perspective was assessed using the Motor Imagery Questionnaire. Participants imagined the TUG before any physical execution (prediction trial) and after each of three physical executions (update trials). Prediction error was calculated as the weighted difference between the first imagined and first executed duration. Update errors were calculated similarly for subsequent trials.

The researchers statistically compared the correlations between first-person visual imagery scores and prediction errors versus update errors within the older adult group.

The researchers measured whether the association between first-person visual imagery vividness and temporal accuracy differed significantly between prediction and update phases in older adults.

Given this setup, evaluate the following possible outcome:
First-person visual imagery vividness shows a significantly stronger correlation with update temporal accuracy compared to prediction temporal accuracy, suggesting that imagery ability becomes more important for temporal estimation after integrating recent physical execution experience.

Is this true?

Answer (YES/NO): YES